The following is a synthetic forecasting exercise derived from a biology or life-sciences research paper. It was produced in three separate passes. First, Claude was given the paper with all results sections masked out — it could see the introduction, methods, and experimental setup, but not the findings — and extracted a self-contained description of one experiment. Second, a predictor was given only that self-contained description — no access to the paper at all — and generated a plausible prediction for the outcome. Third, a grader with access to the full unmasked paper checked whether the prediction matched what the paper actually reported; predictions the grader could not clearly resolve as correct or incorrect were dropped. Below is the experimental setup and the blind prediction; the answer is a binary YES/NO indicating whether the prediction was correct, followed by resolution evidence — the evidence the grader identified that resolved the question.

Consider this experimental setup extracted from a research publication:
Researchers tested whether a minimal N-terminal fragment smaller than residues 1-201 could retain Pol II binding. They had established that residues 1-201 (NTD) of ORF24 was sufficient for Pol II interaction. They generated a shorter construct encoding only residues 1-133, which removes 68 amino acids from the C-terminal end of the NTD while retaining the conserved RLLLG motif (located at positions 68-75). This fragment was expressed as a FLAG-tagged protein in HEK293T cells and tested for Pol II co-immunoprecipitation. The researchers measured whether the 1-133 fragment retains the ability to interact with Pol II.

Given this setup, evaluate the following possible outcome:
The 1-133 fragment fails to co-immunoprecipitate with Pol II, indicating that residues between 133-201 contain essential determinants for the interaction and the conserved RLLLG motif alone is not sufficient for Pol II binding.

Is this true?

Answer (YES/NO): YES